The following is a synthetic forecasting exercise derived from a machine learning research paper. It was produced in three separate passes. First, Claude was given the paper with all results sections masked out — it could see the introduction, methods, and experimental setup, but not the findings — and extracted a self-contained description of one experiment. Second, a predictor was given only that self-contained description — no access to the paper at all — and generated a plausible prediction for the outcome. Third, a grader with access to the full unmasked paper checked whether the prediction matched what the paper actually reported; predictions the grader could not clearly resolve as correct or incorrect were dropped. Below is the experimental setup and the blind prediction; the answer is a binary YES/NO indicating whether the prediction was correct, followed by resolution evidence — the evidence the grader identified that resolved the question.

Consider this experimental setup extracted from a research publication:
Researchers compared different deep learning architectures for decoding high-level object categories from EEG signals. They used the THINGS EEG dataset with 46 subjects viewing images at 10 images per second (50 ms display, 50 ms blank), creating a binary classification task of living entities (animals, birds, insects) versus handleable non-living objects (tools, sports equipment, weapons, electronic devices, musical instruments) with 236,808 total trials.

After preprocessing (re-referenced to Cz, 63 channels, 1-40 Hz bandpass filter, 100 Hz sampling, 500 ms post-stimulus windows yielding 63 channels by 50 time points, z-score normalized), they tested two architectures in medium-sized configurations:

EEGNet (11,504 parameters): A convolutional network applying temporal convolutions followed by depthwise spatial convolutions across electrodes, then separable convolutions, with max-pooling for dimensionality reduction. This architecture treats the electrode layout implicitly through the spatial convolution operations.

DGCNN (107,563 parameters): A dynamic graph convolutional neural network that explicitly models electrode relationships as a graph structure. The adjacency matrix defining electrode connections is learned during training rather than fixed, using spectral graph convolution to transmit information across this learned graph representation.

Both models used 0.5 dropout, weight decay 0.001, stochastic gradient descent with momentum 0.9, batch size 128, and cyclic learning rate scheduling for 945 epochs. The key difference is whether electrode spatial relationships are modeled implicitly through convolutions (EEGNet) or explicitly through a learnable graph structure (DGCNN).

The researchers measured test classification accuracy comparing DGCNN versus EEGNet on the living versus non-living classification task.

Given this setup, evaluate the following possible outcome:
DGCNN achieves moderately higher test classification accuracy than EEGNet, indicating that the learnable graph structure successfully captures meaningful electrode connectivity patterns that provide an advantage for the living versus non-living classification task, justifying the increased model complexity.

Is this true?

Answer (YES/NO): NO